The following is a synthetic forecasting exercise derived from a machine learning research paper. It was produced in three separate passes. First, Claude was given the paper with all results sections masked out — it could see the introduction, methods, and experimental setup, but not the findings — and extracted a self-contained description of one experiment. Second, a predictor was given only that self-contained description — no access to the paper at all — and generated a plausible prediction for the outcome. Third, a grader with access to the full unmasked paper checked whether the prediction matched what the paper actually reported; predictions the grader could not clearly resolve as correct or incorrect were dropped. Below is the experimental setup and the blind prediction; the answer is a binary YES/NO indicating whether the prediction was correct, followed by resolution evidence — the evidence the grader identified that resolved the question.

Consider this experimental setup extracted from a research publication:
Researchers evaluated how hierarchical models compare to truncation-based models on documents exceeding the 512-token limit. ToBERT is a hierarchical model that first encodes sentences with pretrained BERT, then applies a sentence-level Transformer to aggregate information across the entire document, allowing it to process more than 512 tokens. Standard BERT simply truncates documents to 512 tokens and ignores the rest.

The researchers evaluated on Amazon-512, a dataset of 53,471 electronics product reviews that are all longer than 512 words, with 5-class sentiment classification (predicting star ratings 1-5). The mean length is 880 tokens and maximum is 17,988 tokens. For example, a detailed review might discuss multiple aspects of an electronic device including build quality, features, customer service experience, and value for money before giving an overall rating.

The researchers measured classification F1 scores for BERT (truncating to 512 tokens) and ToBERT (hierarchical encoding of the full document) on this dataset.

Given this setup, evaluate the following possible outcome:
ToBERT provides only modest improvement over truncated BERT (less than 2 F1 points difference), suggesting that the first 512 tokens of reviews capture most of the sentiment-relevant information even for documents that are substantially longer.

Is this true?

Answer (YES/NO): NO